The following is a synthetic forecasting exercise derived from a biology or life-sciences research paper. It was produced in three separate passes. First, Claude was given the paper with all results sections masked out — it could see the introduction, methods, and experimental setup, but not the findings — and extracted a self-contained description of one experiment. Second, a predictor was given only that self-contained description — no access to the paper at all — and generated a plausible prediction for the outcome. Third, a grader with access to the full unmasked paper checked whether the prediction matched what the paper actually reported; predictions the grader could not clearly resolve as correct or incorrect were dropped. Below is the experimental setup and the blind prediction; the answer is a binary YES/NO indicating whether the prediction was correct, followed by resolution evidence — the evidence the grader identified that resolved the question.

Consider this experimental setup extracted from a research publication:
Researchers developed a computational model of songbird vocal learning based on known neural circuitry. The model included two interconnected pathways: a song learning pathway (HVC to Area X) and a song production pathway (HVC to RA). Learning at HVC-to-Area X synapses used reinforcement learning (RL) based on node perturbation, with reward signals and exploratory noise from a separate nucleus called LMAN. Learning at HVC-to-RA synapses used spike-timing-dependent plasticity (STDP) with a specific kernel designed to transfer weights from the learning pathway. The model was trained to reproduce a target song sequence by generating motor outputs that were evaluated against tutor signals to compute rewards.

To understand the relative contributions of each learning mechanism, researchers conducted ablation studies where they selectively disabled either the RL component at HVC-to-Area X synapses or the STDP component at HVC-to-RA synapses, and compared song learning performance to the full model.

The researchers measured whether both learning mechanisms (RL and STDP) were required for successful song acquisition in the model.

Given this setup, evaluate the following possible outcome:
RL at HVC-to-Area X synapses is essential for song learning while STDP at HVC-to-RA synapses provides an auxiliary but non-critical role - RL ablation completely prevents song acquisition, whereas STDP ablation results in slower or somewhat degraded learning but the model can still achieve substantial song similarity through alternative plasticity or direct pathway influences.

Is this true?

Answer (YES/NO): NO